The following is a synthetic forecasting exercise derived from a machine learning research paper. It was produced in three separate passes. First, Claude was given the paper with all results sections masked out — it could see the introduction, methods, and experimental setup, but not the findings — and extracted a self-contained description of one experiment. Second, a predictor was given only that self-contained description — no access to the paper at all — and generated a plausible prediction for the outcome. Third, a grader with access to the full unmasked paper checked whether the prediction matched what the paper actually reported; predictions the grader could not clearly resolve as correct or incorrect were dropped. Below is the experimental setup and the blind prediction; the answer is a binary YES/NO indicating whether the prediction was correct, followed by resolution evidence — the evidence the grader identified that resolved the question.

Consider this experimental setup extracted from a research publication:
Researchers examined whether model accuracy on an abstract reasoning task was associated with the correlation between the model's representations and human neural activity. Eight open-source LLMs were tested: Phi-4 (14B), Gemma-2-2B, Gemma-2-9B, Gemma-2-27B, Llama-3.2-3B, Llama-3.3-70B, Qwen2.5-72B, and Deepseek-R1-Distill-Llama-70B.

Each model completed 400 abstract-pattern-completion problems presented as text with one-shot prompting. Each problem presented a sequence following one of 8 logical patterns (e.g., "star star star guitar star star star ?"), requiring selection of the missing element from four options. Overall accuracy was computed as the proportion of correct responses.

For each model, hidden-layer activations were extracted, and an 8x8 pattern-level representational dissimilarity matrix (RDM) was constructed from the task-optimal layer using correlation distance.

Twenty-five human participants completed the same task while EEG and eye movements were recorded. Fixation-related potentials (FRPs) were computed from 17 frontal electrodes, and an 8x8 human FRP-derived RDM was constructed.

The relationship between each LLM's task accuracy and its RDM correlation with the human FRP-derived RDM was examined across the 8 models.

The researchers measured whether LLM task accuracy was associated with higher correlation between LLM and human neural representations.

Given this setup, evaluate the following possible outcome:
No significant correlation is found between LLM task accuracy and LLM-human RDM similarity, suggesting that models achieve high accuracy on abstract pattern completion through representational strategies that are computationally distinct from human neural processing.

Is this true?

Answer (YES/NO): NO